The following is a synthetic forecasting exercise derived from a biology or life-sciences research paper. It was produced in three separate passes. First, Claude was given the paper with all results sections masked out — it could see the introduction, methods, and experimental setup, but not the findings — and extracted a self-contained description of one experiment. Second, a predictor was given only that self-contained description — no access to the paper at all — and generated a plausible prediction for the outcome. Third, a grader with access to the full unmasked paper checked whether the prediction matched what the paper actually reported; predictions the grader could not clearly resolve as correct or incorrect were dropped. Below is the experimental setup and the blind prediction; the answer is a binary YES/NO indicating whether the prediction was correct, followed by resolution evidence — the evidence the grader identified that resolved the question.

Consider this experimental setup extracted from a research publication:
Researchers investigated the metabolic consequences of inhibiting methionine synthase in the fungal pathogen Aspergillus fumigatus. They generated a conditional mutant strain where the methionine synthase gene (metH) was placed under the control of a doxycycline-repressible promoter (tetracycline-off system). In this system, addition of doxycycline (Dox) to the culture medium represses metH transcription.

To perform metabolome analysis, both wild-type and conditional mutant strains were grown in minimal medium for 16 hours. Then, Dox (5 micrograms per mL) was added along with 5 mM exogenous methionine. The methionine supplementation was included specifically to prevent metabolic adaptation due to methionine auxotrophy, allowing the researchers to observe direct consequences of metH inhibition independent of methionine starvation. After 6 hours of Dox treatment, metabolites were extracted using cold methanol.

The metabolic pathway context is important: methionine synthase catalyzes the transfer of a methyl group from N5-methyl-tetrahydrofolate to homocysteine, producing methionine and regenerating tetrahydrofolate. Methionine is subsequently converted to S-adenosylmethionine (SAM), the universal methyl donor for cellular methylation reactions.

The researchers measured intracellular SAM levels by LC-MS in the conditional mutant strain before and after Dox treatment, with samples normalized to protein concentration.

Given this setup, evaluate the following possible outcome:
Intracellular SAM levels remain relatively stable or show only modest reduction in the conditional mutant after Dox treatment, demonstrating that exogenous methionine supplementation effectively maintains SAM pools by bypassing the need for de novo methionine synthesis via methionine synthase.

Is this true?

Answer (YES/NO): YES